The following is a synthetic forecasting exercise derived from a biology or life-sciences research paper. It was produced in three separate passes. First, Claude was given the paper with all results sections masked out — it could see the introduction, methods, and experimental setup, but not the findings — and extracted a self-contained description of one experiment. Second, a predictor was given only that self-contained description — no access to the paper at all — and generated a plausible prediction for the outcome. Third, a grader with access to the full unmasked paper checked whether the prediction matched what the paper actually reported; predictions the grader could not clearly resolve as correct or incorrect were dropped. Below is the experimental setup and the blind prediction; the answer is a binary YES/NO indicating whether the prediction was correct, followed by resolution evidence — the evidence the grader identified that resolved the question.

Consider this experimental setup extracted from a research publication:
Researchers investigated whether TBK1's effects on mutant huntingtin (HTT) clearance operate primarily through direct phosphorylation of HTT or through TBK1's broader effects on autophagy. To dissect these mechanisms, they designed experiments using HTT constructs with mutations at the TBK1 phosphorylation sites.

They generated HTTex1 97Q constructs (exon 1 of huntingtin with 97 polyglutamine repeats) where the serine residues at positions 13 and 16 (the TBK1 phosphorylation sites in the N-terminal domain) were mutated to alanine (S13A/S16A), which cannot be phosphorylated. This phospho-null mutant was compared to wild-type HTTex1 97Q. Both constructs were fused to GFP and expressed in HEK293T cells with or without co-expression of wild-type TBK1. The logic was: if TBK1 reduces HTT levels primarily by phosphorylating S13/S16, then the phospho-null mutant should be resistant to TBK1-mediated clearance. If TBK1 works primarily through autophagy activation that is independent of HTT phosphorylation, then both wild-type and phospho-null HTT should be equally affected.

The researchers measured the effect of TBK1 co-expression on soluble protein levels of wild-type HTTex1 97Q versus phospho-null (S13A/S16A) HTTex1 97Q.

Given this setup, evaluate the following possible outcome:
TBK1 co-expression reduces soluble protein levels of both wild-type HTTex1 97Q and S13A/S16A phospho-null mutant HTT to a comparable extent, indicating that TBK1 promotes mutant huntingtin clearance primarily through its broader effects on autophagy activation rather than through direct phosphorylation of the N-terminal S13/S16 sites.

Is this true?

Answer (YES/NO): YES